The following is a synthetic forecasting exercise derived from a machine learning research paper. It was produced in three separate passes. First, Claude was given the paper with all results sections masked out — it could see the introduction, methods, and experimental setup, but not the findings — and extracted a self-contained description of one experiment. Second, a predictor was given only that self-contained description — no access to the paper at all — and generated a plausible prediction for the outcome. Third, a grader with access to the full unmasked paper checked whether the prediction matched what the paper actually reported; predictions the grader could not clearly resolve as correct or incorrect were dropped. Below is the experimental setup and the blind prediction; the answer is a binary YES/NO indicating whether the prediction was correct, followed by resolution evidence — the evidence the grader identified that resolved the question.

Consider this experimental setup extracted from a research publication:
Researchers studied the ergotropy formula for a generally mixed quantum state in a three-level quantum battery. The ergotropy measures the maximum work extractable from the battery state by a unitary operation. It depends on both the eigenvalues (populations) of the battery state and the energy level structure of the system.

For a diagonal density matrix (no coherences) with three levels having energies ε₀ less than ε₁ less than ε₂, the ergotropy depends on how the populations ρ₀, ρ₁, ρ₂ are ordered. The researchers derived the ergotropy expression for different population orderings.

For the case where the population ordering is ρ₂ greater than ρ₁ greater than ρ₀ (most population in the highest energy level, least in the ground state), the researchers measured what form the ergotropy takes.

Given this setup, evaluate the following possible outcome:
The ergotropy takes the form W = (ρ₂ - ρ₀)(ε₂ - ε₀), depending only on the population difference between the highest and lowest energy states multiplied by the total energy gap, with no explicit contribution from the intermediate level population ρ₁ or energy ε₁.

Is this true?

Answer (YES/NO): NO